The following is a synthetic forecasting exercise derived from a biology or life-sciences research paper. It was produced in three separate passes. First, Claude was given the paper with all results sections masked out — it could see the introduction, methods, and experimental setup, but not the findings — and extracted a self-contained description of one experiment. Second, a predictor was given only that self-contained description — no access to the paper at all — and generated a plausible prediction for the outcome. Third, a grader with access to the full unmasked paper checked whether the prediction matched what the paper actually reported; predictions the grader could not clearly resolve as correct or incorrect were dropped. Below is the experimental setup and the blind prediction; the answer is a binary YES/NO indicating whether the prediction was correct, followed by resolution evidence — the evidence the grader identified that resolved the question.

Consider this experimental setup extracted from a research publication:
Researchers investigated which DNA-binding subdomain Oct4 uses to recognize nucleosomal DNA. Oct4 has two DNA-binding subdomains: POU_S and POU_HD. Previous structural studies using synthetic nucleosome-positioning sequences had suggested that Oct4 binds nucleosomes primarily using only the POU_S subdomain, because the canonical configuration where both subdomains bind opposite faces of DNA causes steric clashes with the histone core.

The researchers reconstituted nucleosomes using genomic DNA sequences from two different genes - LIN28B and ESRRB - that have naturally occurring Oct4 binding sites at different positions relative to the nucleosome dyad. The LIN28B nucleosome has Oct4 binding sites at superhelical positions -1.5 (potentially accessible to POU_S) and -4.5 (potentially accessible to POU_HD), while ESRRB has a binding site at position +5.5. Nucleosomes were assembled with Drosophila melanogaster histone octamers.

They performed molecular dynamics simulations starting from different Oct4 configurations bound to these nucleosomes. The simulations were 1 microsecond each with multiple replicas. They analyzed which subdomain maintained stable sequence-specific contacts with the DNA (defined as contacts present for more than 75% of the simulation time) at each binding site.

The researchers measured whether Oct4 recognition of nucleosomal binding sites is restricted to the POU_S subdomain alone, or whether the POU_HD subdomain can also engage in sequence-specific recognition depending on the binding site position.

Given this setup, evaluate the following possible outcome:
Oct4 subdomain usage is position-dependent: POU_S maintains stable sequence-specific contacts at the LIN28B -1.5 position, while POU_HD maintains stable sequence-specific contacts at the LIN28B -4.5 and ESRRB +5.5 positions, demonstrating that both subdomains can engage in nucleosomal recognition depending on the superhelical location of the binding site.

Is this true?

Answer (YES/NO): NO